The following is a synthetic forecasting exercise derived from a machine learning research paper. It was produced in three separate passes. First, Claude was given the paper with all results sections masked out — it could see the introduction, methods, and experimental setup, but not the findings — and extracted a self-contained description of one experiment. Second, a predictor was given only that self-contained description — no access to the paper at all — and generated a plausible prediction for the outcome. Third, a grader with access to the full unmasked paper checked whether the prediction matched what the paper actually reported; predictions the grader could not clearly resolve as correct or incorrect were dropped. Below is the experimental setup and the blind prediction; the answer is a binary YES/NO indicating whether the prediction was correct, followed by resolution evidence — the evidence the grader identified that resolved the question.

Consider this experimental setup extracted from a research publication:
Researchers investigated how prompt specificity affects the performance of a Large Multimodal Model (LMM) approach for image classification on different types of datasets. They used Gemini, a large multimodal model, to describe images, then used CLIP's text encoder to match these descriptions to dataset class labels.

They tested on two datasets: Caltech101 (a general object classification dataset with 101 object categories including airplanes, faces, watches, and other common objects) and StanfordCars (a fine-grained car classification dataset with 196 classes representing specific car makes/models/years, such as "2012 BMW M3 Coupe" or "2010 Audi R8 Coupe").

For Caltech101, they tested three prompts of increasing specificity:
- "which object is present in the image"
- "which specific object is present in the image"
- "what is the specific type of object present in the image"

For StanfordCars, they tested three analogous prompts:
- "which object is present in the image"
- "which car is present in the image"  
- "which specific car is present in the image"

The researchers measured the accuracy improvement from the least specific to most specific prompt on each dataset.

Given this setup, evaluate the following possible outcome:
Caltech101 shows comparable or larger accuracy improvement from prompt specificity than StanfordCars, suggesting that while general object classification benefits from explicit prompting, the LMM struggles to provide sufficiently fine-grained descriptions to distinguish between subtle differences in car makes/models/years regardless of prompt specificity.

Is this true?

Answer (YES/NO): NO